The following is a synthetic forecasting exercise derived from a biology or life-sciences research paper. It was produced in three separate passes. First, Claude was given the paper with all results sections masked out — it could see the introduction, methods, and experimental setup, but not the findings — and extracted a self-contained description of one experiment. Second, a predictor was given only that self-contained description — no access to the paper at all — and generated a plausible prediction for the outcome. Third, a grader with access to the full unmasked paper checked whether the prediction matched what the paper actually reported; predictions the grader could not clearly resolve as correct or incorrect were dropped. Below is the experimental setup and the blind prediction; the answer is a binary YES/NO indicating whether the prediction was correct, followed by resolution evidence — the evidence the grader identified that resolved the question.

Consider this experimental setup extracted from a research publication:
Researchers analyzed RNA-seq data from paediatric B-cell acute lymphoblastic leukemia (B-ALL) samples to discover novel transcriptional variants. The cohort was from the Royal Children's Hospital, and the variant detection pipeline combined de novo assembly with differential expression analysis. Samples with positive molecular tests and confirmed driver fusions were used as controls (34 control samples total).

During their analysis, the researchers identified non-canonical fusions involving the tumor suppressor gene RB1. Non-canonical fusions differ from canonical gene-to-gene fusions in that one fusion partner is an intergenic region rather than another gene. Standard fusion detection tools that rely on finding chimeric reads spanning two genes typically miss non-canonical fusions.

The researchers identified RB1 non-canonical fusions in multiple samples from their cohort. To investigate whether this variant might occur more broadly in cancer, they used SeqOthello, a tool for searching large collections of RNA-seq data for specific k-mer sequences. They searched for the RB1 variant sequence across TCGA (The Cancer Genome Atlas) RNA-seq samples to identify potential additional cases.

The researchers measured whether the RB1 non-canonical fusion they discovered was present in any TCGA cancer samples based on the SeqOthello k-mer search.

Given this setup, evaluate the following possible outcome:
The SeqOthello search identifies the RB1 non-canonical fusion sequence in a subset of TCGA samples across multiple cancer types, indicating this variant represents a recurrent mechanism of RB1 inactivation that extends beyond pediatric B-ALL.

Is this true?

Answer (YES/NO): YES